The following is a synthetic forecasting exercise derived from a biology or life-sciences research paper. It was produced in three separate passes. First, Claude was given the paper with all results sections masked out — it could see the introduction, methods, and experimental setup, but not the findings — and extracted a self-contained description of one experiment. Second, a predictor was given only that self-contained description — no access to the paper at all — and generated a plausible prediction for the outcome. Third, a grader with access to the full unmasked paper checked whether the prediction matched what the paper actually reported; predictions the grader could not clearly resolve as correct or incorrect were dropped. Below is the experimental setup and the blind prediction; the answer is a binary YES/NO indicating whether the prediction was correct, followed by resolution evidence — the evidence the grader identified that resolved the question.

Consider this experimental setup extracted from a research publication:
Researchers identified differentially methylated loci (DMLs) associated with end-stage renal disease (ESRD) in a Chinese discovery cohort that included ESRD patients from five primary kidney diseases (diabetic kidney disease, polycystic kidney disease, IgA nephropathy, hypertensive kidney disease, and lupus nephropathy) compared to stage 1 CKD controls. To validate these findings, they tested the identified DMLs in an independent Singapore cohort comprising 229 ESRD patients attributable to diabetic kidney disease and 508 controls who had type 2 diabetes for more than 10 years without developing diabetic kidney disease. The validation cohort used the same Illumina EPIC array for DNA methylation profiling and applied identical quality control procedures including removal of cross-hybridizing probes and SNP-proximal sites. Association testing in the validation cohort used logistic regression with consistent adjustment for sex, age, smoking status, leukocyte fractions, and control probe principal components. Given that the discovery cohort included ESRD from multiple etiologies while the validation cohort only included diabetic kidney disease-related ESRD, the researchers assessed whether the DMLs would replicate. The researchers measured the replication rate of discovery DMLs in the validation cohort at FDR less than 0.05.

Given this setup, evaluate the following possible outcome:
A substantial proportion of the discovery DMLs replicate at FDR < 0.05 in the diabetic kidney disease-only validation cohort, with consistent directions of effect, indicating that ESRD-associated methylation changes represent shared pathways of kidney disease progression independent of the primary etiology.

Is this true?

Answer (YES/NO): YES